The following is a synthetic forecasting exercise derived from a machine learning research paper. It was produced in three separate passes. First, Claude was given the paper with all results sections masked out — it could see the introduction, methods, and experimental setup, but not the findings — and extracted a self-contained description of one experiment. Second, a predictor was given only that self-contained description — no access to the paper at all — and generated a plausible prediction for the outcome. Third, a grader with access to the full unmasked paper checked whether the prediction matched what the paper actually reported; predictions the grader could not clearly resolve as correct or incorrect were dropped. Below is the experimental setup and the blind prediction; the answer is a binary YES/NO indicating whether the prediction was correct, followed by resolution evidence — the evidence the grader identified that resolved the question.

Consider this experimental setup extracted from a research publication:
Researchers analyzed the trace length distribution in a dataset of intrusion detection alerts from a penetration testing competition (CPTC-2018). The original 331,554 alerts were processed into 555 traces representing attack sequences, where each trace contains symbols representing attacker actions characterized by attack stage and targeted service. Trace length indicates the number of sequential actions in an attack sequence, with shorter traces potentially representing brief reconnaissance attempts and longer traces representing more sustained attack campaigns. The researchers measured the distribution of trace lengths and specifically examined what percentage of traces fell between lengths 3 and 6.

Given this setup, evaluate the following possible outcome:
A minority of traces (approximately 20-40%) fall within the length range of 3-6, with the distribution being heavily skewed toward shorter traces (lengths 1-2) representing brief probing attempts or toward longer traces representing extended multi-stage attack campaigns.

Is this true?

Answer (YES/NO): NO